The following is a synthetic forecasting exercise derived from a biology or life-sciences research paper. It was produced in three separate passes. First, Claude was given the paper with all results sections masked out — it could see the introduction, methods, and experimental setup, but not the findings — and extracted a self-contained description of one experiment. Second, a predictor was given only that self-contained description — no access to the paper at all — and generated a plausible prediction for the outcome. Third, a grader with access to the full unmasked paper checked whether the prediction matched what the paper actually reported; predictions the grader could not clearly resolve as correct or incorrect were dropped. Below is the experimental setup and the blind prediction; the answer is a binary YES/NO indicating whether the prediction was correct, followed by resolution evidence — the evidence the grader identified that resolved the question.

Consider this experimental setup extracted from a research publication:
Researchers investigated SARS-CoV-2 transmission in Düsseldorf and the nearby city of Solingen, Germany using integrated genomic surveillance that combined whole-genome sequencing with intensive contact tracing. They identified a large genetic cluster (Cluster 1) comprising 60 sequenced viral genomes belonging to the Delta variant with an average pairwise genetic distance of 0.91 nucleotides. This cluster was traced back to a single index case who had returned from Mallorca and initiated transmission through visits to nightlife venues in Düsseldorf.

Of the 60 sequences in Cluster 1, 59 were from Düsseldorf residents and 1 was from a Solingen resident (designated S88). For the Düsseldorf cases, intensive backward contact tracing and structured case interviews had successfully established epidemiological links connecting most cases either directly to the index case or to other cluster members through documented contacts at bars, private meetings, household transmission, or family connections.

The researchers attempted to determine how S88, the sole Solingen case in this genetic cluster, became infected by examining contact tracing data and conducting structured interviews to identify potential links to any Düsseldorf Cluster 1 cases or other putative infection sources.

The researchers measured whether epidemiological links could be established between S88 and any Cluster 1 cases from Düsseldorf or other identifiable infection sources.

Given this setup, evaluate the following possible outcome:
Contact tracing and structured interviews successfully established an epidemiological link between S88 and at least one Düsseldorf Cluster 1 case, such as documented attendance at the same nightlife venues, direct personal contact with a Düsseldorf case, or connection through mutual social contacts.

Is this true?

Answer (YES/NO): NO